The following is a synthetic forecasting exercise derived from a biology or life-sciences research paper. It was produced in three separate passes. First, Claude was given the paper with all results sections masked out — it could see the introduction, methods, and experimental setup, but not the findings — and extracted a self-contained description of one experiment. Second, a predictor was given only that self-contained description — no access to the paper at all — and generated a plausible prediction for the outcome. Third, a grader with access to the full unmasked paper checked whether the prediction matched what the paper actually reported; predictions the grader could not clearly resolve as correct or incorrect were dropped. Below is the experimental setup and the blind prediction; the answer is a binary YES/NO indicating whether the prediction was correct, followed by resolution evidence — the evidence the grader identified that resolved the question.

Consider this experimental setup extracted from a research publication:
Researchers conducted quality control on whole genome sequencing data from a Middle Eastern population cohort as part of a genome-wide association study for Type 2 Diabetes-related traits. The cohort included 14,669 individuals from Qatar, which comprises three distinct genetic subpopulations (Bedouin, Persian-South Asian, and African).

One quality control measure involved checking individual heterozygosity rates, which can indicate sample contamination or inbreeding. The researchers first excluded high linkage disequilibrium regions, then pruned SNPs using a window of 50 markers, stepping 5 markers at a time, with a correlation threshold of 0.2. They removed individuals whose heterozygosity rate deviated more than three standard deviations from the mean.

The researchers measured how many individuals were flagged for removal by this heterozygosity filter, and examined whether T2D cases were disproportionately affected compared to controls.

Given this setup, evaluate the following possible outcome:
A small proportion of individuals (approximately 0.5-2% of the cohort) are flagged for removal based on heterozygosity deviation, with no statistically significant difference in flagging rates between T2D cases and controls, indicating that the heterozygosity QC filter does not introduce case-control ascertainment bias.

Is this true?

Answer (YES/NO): YES